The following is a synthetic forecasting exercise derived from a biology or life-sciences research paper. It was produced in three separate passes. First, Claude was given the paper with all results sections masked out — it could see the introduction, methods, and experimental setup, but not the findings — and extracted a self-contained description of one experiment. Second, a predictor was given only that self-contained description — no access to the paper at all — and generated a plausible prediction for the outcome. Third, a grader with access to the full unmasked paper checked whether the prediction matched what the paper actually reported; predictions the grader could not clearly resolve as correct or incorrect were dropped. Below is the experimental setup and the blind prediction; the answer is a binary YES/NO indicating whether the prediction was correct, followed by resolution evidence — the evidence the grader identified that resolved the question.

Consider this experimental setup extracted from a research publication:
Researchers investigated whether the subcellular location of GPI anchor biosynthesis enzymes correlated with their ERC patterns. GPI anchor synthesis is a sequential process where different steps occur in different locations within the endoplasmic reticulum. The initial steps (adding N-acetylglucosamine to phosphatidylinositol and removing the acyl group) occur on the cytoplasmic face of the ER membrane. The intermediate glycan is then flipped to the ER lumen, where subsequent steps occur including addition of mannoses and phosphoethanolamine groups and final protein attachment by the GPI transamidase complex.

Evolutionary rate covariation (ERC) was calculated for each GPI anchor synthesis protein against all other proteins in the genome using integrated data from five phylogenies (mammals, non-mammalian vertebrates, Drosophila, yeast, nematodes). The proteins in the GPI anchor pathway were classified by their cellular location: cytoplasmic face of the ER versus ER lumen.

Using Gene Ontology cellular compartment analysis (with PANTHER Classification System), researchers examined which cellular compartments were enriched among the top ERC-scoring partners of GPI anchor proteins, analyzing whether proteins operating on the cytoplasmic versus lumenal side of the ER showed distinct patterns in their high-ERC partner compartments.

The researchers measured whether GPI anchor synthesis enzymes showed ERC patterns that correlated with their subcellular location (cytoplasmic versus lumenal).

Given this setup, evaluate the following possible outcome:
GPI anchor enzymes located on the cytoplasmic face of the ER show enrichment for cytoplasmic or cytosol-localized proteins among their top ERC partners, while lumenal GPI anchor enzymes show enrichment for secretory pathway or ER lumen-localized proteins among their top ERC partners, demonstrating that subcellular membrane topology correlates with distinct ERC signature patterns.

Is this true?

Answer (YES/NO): NO